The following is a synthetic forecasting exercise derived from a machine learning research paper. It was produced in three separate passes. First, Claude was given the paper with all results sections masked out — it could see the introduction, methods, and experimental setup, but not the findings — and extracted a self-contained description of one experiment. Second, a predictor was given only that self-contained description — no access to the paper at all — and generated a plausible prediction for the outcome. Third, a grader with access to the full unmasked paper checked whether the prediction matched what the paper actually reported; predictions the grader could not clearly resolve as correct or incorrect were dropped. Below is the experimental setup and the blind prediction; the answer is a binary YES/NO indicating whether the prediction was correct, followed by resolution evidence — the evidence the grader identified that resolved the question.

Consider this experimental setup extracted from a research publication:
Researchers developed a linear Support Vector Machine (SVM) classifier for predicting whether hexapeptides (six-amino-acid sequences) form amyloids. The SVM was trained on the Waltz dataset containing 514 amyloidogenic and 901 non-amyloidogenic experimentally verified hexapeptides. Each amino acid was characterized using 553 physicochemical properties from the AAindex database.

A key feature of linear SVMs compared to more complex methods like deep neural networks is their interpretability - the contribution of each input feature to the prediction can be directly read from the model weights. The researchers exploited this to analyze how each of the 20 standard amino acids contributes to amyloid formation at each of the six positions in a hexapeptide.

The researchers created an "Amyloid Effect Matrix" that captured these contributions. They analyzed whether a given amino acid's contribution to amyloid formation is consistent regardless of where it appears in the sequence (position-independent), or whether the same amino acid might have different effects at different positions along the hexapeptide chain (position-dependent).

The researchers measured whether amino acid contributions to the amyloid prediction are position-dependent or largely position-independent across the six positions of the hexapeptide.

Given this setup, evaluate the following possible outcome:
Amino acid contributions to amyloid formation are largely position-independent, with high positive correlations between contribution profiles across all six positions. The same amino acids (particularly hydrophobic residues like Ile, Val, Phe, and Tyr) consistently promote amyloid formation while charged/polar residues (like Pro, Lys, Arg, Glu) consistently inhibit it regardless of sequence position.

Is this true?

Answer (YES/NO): NO